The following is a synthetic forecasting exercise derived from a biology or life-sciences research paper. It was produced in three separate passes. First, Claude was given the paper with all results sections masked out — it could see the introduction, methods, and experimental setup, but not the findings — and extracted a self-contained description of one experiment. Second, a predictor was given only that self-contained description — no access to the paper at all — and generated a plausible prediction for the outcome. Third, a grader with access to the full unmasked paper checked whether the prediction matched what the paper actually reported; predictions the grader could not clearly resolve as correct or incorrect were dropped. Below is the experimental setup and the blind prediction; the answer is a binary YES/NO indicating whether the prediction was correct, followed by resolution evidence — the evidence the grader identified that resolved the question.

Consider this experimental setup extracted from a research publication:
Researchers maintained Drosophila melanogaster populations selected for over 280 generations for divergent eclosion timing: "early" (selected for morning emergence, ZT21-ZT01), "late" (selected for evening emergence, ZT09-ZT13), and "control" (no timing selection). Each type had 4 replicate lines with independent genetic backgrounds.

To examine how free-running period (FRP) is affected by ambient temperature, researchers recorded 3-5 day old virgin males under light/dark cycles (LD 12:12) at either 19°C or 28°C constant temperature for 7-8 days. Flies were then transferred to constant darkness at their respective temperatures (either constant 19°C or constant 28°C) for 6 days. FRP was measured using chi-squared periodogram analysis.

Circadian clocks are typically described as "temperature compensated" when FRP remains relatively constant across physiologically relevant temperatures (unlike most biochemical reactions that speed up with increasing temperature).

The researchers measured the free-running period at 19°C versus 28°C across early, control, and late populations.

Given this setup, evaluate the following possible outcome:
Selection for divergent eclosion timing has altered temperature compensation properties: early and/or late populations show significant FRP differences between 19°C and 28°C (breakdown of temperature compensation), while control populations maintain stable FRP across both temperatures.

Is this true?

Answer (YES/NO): NO